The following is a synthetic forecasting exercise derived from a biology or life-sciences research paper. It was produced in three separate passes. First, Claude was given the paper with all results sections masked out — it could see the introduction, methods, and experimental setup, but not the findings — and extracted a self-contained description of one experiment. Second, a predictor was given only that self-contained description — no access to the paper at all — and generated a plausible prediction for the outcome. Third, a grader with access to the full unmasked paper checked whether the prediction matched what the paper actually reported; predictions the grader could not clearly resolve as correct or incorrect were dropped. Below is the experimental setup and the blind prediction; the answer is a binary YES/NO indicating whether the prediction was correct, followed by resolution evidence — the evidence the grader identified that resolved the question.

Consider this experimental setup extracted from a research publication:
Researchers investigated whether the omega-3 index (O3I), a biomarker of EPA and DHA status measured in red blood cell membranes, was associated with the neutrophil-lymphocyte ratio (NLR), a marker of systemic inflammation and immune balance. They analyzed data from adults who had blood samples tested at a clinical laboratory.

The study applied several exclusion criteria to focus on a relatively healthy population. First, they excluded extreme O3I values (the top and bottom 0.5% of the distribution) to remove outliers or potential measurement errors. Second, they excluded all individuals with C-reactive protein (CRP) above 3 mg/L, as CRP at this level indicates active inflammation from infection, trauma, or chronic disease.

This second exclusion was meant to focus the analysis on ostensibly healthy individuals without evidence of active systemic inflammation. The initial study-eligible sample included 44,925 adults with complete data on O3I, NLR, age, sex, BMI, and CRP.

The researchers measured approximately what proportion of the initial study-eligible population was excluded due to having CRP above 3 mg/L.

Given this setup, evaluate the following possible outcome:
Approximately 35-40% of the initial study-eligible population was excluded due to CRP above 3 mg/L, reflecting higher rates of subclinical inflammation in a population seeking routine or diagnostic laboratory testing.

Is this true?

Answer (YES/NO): YES